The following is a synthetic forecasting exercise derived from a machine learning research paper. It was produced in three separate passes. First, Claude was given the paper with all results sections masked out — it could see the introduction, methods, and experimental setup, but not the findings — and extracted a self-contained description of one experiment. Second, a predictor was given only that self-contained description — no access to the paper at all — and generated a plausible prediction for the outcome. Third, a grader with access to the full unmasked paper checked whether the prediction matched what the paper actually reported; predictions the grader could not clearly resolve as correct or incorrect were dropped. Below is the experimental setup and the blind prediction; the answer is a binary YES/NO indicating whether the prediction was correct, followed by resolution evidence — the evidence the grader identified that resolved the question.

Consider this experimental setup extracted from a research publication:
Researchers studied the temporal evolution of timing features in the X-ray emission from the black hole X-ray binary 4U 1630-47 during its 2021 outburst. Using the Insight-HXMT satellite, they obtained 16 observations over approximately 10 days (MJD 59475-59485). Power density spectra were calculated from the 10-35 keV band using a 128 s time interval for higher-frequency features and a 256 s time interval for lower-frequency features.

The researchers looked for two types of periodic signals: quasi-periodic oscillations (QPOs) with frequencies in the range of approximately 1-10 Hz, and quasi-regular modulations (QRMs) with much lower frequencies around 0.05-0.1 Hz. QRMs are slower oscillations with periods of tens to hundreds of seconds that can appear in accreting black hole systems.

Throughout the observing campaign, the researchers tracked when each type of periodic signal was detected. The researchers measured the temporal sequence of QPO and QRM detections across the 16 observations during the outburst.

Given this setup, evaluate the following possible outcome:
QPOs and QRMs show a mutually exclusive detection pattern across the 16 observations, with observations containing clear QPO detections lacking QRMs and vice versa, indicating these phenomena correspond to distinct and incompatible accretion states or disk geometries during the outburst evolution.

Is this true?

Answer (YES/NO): YES